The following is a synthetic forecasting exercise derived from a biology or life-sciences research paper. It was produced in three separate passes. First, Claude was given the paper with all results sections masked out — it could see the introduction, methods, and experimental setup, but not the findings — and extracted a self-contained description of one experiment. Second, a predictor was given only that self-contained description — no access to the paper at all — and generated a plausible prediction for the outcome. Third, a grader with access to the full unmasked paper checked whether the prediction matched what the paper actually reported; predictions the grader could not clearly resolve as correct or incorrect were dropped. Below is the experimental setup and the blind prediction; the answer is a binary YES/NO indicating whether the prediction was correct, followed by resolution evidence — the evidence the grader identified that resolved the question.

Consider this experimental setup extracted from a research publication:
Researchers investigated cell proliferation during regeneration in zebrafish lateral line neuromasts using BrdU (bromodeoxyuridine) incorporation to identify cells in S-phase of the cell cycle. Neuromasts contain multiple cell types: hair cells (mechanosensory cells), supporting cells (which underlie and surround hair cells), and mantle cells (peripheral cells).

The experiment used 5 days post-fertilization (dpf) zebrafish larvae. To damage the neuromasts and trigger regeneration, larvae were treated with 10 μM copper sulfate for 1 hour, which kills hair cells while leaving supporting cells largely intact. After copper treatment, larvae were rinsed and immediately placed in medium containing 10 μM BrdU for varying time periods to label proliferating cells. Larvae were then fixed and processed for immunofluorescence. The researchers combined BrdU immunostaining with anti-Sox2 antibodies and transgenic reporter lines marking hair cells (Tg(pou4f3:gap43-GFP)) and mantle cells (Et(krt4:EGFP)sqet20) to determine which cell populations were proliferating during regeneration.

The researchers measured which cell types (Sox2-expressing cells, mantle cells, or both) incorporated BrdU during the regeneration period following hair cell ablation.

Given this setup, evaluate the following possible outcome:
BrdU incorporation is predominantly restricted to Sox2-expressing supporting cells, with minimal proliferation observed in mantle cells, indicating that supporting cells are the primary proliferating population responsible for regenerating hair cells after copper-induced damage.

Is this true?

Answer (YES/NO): NO